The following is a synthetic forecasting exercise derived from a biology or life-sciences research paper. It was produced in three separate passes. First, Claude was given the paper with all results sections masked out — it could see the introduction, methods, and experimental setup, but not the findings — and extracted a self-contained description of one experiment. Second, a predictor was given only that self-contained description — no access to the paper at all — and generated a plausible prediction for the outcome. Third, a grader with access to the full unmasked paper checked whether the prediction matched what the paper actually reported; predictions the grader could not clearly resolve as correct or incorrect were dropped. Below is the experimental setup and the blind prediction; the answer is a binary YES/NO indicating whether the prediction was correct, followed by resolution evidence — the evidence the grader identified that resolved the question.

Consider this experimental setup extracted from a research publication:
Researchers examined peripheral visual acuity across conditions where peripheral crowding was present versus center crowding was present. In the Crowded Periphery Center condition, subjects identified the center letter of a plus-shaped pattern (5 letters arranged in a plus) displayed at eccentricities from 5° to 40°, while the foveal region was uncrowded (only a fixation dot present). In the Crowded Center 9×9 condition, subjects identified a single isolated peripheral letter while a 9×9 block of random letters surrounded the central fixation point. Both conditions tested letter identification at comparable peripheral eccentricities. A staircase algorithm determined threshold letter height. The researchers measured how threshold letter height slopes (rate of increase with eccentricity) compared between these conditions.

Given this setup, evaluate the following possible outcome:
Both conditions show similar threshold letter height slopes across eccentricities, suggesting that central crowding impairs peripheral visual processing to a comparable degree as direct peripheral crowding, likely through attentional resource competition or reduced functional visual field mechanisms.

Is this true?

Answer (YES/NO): NO